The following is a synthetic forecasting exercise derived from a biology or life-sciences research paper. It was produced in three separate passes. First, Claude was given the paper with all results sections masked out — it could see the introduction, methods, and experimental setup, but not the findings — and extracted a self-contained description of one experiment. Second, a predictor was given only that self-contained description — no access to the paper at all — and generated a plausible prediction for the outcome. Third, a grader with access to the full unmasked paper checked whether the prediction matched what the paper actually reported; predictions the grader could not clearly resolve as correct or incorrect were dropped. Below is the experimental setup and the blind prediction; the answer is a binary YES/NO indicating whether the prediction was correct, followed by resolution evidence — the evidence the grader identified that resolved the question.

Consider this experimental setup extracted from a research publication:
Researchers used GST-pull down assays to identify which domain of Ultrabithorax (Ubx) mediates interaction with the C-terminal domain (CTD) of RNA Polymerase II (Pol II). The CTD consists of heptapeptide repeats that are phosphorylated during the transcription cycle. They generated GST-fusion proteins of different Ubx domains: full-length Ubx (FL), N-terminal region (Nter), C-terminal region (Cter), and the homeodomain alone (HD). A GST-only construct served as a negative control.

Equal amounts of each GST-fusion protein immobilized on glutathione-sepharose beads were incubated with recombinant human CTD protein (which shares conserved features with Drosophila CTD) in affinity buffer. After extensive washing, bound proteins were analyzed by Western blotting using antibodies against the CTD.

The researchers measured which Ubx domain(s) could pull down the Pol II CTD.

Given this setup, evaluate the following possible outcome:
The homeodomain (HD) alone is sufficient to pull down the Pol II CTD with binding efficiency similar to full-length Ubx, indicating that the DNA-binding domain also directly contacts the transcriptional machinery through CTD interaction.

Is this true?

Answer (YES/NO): NO